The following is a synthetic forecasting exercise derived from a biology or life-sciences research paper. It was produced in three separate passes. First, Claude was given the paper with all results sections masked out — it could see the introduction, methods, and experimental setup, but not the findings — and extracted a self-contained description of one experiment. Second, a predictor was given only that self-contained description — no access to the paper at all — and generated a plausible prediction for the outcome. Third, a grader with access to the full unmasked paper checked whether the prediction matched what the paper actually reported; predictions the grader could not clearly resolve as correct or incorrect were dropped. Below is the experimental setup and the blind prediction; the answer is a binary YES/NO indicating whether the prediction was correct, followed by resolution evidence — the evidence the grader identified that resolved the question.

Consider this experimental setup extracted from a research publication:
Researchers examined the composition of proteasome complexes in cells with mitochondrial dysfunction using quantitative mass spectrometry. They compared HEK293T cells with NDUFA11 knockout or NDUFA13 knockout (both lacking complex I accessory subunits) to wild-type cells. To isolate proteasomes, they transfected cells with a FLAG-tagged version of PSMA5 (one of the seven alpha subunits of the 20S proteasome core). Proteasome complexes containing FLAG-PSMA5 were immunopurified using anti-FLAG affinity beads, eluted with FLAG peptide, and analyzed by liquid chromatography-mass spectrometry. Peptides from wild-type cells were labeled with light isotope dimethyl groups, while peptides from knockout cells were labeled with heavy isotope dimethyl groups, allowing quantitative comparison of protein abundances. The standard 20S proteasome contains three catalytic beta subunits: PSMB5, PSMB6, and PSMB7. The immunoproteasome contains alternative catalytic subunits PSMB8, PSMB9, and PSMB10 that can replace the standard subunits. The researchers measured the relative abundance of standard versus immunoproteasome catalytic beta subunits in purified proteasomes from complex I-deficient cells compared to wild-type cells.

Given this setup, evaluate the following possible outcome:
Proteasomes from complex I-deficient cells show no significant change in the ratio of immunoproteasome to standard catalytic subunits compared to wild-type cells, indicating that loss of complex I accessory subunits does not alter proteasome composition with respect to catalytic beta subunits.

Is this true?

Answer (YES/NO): NO